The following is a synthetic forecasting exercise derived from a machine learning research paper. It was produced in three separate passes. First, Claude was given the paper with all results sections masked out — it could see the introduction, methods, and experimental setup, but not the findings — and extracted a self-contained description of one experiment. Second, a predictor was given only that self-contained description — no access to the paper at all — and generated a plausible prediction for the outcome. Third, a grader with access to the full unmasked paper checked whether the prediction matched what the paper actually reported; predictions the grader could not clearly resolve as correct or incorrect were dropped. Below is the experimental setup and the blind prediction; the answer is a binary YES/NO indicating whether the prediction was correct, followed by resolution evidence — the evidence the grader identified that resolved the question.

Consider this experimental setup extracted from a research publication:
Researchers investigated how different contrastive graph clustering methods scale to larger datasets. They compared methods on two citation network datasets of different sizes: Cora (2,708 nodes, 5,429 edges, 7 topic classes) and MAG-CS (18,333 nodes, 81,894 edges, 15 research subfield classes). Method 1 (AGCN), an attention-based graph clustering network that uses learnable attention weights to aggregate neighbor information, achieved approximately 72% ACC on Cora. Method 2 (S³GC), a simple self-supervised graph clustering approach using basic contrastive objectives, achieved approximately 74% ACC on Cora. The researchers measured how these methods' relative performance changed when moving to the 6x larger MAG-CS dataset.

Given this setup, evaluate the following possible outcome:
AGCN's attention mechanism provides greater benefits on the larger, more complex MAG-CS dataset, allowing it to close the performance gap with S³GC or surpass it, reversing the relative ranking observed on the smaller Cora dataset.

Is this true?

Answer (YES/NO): NO